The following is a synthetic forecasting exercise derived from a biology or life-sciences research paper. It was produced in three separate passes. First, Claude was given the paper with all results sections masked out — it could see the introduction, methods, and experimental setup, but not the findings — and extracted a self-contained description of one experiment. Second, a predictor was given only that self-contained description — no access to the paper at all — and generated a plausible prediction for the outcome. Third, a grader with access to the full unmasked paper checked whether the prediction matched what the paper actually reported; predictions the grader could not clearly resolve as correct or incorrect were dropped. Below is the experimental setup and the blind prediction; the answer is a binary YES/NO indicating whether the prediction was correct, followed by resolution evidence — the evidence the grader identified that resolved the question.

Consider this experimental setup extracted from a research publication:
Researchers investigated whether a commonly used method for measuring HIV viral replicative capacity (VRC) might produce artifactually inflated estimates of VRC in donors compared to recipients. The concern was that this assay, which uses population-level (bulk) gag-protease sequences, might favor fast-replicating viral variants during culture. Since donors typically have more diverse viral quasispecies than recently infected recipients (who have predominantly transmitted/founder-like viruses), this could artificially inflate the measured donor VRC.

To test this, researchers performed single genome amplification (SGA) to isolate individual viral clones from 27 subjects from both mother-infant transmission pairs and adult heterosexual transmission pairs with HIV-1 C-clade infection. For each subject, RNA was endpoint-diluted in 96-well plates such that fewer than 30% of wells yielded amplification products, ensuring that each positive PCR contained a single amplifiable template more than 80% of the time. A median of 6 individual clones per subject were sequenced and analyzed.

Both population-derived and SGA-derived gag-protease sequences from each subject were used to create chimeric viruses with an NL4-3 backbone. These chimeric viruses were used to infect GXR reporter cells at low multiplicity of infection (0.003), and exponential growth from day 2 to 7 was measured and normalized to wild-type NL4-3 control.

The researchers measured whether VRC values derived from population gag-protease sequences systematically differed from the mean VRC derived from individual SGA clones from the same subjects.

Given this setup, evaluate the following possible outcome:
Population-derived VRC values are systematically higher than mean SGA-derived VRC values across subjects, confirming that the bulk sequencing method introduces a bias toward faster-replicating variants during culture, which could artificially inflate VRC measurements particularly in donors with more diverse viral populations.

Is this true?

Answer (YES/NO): NO